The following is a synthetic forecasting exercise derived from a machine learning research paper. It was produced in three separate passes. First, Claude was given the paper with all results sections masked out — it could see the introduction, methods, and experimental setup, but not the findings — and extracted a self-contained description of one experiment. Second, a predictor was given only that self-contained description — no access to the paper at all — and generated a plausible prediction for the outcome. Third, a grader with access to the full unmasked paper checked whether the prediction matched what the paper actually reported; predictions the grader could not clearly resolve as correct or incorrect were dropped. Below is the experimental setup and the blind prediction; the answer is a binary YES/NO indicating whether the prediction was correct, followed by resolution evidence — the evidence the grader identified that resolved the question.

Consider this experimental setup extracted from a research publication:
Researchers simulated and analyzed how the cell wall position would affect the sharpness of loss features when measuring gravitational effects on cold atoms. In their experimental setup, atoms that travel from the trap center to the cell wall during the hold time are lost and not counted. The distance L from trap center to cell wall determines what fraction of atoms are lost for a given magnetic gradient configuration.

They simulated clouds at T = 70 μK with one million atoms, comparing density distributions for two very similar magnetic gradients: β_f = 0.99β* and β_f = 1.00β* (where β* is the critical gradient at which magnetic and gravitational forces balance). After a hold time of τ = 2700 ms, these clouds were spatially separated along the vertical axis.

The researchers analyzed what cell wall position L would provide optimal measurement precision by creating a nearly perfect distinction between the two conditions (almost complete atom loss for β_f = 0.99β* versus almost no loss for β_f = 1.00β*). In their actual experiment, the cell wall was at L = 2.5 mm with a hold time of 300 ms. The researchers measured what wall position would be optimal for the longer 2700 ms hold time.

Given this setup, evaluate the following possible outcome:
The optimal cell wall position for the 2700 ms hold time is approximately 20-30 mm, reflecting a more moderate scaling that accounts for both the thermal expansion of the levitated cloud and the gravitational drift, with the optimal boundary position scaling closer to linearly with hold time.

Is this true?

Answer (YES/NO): NO